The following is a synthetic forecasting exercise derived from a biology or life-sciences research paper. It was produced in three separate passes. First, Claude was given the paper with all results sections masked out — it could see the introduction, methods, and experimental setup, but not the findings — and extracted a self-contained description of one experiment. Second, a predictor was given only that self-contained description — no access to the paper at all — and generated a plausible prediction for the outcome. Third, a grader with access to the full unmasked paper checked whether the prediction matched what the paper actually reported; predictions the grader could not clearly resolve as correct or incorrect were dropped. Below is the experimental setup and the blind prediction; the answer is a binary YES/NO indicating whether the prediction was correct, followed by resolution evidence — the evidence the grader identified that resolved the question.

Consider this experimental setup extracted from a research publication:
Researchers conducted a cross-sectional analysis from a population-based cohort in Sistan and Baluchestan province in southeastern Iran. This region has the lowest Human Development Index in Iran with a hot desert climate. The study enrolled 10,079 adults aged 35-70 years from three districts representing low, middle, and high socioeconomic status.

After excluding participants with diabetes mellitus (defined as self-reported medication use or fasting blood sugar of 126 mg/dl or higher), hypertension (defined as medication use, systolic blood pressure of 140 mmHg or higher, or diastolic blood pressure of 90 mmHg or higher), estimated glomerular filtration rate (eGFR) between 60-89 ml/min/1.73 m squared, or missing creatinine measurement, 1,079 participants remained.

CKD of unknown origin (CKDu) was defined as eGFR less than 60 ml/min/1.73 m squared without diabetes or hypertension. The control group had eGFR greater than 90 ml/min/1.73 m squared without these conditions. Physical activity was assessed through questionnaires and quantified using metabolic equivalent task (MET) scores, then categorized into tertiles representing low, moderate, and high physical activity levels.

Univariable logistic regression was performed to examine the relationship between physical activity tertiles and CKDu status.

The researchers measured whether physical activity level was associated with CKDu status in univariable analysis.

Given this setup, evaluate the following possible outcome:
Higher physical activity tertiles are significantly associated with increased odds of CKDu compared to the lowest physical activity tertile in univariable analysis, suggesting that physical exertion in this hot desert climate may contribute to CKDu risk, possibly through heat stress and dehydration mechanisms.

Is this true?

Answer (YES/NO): NO